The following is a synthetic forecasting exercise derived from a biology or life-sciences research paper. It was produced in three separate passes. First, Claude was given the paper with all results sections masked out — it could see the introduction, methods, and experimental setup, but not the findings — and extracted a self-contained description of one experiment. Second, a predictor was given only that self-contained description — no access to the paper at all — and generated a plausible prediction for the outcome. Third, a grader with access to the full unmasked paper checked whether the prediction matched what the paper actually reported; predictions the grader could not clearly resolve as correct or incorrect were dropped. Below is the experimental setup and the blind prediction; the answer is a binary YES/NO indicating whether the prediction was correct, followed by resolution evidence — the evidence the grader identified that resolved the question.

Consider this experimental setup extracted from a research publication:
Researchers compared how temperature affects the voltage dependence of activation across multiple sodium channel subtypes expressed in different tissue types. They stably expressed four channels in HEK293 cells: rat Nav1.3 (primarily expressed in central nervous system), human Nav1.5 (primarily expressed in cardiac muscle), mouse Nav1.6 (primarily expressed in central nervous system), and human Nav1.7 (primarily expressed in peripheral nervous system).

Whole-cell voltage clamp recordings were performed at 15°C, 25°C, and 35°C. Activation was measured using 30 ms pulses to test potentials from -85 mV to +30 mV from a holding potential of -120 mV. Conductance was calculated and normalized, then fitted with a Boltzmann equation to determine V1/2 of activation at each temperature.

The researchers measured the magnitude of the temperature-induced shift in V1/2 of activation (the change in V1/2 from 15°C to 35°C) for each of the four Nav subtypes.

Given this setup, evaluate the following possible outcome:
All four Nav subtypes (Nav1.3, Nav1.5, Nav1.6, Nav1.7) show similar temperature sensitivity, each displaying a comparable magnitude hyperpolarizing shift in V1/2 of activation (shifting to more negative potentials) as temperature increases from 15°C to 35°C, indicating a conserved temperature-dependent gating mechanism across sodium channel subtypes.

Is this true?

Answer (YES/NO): NO